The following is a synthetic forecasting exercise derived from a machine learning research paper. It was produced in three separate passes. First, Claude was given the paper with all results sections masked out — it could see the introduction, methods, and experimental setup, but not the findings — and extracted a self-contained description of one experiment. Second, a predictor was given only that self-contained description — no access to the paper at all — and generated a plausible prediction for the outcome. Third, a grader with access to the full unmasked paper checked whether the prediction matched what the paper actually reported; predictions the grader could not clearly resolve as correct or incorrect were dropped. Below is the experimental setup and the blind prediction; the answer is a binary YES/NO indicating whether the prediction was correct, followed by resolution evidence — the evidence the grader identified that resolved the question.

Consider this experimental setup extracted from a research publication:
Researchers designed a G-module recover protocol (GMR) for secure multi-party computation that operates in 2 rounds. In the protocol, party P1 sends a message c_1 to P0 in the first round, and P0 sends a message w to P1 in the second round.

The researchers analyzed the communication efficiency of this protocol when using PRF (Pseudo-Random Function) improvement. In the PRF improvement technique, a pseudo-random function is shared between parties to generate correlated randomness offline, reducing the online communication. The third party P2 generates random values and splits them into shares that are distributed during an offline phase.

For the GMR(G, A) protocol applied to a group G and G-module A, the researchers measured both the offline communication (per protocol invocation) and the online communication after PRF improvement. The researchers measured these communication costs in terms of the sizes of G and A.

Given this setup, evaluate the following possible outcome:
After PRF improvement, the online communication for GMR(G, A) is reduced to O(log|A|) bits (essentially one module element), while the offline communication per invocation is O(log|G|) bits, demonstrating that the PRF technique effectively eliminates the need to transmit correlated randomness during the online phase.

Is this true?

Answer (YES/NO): NO